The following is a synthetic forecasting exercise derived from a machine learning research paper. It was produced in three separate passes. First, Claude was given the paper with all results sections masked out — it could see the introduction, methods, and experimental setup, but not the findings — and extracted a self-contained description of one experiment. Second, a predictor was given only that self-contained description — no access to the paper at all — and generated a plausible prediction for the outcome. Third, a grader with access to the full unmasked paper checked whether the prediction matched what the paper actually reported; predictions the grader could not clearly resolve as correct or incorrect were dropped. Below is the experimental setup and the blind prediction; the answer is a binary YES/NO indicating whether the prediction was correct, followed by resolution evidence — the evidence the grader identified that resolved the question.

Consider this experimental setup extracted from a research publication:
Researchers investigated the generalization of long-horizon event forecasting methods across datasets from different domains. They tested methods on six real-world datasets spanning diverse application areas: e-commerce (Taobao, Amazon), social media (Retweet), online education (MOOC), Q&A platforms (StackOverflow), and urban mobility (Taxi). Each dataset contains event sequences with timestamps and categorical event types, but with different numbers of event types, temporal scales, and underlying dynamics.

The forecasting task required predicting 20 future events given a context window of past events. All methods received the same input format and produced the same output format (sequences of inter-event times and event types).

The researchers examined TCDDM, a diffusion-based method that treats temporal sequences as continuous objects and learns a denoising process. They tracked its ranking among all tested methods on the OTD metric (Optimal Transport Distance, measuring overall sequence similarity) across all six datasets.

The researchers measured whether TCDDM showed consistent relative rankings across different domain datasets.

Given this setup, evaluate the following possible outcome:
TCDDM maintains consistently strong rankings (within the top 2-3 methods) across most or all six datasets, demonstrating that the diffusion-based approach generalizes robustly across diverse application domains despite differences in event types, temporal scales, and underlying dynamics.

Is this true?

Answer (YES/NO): NO